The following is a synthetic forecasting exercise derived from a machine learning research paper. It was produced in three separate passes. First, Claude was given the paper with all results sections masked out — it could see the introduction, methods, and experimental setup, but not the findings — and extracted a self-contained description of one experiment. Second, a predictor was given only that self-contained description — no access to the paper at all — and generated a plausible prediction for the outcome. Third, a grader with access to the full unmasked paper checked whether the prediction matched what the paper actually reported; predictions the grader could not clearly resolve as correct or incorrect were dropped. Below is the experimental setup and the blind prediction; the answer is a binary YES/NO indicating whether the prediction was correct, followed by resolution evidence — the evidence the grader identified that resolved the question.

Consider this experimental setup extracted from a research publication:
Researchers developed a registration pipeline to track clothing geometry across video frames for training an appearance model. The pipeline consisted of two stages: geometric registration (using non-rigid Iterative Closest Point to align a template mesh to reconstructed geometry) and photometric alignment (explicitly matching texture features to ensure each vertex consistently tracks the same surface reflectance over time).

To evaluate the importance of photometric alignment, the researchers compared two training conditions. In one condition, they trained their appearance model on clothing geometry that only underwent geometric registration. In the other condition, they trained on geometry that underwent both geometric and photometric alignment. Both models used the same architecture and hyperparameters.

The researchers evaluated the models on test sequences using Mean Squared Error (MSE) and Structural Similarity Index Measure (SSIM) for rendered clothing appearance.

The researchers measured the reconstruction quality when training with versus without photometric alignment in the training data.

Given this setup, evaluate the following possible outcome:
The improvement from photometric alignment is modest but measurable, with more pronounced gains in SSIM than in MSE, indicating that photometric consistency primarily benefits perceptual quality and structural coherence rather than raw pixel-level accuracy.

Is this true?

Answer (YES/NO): NO